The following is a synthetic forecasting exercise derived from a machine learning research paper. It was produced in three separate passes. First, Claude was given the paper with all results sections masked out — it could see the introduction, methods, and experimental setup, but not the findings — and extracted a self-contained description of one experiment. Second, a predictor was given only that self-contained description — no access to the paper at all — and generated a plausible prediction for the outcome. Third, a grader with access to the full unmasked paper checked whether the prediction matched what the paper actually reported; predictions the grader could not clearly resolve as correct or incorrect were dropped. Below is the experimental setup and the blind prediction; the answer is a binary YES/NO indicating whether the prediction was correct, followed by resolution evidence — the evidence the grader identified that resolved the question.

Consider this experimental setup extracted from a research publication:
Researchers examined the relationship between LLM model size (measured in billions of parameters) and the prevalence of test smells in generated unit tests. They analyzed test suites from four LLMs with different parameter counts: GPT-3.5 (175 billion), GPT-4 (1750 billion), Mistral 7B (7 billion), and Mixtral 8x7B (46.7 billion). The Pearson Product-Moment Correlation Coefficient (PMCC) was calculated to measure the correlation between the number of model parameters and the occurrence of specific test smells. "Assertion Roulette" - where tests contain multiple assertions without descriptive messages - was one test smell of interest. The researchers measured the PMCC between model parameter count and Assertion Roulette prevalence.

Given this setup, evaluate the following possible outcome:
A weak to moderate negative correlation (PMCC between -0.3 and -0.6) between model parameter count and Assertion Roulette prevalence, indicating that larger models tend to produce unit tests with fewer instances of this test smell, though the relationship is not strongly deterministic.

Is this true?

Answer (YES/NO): NO